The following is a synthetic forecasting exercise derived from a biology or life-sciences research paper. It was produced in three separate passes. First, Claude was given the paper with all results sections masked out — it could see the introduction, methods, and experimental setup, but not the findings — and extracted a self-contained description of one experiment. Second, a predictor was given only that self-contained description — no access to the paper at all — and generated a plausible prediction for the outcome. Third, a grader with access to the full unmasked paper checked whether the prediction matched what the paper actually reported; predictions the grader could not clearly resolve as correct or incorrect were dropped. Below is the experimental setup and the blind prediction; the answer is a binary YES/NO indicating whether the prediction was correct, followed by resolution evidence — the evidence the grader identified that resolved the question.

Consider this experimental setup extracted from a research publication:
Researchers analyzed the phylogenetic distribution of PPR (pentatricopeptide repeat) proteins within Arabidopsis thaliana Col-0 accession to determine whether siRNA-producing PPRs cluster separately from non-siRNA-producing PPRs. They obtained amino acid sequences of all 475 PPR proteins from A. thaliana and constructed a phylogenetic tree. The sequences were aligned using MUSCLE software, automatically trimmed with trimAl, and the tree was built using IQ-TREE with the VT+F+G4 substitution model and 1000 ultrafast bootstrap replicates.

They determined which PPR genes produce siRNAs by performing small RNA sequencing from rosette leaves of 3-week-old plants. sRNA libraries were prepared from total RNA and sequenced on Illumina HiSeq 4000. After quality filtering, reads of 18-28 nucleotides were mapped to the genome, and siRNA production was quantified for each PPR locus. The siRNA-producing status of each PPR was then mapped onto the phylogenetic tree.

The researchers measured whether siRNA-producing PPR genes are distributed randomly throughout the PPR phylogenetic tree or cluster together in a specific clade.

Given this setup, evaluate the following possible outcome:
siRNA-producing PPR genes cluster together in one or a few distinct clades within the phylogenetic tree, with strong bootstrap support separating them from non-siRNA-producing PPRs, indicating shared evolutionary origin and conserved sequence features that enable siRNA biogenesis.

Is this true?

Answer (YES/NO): YES